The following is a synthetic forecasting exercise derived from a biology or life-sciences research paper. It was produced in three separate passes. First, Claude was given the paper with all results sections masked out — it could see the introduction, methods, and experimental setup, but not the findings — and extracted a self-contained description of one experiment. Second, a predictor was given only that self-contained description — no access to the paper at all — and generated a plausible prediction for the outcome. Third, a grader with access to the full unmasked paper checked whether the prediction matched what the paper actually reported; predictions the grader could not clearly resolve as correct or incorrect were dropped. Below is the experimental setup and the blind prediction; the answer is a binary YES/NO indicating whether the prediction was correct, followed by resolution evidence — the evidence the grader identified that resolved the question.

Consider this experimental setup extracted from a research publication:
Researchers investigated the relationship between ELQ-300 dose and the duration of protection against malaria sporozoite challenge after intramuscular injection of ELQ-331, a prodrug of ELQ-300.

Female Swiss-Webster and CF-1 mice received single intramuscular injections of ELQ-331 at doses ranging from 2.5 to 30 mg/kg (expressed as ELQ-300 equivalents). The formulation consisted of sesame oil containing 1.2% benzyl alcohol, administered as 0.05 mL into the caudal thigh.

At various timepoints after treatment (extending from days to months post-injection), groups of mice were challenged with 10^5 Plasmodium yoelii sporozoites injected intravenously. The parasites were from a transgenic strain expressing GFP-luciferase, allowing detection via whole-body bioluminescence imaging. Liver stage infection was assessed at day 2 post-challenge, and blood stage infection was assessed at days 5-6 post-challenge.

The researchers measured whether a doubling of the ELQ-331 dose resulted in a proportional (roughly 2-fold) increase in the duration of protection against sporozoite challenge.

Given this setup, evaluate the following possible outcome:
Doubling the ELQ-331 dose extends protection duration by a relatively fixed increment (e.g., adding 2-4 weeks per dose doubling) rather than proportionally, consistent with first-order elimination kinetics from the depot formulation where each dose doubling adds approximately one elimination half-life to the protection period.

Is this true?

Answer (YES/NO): NO